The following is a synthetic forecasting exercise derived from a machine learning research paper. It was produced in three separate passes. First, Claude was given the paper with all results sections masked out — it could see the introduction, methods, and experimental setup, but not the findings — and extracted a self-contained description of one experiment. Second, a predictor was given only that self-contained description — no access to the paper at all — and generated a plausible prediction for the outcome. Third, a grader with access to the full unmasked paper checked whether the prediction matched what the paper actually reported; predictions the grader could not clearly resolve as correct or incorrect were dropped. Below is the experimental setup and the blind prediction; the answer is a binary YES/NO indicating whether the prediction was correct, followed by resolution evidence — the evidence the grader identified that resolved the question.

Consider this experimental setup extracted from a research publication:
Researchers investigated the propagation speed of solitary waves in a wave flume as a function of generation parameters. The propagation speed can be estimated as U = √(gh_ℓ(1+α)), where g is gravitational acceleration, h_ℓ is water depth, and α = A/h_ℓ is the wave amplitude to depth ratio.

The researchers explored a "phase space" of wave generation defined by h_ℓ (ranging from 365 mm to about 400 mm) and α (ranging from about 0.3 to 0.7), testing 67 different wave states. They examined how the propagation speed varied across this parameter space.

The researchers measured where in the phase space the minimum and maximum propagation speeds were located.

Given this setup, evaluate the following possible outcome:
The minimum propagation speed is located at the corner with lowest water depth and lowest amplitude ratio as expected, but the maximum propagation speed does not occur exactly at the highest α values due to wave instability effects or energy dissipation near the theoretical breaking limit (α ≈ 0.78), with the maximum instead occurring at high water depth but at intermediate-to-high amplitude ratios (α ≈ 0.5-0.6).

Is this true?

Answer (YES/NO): NO